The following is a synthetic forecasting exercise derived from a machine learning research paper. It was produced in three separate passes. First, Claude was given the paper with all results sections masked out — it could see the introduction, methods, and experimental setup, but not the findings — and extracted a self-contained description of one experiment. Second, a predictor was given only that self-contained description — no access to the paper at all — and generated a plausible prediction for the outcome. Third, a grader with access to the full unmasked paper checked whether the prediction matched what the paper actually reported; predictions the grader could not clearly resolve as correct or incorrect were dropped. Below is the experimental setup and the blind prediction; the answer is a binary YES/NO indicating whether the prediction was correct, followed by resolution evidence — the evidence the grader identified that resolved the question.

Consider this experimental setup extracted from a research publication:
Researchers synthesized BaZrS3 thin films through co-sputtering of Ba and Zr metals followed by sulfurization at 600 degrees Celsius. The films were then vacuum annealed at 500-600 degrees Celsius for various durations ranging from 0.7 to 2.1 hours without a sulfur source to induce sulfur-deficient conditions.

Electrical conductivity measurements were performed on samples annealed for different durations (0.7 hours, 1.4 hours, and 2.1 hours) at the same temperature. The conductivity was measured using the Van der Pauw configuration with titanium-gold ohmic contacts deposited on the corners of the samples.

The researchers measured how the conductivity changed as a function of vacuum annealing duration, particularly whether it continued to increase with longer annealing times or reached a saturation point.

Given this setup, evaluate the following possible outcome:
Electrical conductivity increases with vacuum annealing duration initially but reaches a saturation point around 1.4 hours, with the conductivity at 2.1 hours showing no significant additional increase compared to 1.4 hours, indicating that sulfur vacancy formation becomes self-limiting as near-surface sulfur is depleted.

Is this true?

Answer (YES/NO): YES